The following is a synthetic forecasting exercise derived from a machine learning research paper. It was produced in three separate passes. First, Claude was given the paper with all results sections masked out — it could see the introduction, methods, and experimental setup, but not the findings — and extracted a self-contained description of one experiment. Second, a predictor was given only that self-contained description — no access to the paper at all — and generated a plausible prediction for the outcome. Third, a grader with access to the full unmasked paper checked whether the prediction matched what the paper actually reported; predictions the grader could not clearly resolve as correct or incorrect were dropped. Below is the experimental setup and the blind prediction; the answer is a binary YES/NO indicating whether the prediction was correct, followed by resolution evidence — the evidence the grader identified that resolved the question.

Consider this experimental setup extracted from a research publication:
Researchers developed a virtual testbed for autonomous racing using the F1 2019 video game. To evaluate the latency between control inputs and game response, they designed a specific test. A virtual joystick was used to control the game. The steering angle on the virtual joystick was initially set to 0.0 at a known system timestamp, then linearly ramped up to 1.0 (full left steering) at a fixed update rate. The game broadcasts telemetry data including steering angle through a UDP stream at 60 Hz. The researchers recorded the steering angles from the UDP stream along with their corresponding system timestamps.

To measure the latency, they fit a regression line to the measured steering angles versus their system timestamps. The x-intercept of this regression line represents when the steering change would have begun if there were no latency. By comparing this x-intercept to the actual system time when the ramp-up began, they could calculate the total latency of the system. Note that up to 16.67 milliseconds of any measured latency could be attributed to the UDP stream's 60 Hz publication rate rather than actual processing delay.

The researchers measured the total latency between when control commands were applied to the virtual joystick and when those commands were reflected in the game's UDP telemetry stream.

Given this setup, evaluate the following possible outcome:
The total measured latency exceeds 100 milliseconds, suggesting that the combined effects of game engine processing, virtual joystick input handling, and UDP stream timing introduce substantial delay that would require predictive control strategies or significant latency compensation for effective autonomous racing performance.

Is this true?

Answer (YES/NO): NO